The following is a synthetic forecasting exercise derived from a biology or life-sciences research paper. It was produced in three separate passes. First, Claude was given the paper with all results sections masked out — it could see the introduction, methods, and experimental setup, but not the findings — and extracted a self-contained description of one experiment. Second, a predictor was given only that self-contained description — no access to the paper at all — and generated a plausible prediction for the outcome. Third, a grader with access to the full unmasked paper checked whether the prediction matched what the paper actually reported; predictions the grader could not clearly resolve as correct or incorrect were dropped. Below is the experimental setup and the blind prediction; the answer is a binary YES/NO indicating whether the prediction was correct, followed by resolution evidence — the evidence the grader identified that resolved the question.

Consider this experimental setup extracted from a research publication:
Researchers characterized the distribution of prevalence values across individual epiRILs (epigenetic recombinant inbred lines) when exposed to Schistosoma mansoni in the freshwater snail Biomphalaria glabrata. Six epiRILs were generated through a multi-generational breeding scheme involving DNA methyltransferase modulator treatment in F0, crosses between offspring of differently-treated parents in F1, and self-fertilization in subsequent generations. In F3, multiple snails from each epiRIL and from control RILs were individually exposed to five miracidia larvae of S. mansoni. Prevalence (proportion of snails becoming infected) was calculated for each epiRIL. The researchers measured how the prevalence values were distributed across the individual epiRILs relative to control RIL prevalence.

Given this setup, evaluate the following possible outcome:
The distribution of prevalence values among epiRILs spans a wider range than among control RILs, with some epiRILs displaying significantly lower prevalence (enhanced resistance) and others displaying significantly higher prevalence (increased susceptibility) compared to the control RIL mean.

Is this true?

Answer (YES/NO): NO